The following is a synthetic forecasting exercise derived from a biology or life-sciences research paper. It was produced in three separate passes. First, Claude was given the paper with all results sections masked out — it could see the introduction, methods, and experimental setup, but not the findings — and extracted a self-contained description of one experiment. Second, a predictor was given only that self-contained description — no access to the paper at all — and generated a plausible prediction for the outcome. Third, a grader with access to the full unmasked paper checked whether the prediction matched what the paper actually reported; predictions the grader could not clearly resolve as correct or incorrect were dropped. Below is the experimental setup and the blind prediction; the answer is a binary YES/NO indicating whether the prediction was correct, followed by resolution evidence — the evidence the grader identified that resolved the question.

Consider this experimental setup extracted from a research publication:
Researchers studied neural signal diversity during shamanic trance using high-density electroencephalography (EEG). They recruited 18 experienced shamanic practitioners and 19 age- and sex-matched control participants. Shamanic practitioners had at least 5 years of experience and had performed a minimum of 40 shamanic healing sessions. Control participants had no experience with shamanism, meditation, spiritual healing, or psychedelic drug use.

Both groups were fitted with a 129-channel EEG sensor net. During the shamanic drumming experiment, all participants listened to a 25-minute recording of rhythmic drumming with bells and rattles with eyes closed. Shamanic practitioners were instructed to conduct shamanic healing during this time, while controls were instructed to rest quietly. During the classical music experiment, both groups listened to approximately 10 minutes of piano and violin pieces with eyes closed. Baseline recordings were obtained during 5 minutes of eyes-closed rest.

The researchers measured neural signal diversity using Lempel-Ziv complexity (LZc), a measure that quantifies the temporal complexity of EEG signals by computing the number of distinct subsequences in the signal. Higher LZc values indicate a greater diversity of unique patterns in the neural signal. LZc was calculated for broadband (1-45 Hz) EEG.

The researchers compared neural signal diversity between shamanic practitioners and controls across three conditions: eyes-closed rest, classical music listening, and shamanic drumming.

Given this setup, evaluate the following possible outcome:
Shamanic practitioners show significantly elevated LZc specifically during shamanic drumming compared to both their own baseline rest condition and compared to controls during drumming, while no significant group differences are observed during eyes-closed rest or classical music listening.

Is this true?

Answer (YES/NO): NO